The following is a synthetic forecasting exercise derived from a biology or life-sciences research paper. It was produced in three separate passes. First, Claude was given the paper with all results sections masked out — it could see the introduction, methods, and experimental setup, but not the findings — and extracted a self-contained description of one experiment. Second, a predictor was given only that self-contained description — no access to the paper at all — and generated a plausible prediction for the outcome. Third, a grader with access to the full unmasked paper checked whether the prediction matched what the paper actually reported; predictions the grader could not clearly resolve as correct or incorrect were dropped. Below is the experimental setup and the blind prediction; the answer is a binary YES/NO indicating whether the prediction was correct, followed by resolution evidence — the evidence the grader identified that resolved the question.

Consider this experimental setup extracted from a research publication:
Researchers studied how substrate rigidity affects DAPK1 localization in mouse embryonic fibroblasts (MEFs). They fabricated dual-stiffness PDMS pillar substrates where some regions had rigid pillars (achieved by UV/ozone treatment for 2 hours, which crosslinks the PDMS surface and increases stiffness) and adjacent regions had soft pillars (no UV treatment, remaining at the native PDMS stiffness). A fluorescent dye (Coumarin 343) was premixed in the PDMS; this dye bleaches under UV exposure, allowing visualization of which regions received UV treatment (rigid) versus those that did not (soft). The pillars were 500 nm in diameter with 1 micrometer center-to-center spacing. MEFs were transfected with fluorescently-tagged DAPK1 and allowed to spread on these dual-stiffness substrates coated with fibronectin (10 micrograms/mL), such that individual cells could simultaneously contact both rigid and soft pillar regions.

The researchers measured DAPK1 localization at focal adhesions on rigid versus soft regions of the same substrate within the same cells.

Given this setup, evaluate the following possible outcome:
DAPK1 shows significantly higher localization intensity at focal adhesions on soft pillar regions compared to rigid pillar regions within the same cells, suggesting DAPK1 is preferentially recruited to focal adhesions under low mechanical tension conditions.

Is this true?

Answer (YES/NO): NO